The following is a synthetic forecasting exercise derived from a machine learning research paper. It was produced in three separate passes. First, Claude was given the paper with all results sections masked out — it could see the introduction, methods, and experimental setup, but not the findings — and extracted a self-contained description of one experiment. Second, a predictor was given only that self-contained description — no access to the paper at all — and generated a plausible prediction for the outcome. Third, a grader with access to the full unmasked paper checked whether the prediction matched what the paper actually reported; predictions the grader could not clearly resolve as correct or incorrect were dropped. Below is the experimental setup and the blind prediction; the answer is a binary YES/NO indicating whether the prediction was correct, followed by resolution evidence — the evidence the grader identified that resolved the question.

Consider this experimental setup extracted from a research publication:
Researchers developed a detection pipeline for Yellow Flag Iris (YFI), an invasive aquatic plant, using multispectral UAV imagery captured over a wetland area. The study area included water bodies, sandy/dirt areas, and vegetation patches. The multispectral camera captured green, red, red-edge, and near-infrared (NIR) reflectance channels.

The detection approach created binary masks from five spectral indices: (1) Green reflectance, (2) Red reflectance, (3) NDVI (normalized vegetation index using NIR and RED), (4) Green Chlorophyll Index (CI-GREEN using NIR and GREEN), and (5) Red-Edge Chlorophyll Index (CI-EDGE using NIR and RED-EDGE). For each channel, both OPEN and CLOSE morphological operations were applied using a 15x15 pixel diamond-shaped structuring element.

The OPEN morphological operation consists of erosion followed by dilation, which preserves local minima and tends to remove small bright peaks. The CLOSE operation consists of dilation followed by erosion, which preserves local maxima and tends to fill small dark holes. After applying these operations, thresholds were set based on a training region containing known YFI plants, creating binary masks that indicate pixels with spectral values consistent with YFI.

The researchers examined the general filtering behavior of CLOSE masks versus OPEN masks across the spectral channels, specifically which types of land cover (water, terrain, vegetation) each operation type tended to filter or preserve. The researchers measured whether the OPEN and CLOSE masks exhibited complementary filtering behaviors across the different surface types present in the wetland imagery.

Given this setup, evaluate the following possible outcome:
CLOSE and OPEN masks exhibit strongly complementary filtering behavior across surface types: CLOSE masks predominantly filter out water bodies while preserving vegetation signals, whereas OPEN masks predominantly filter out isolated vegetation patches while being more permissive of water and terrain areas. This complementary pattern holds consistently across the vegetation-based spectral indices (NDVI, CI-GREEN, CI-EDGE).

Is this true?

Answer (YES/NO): NO